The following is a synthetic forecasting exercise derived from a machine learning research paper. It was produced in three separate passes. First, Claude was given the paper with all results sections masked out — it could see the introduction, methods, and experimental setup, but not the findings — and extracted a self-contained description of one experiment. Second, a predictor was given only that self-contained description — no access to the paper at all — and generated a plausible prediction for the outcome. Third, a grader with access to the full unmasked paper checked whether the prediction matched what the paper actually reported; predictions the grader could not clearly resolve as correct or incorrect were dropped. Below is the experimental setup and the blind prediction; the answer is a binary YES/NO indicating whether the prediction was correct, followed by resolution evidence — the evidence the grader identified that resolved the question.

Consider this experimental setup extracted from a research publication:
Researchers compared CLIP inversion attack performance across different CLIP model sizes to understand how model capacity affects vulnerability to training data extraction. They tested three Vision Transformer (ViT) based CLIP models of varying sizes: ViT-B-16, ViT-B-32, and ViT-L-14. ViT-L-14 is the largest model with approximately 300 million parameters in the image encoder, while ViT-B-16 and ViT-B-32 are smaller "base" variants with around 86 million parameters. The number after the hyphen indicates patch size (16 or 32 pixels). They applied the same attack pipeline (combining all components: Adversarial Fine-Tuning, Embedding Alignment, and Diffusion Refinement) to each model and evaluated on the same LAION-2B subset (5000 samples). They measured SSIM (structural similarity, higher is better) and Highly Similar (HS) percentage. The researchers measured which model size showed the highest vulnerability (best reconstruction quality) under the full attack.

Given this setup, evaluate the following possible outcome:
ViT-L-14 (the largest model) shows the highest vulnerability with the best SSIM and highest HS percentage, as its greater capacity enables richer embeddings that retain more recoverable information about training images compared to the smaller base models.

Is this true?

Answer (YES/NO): NO